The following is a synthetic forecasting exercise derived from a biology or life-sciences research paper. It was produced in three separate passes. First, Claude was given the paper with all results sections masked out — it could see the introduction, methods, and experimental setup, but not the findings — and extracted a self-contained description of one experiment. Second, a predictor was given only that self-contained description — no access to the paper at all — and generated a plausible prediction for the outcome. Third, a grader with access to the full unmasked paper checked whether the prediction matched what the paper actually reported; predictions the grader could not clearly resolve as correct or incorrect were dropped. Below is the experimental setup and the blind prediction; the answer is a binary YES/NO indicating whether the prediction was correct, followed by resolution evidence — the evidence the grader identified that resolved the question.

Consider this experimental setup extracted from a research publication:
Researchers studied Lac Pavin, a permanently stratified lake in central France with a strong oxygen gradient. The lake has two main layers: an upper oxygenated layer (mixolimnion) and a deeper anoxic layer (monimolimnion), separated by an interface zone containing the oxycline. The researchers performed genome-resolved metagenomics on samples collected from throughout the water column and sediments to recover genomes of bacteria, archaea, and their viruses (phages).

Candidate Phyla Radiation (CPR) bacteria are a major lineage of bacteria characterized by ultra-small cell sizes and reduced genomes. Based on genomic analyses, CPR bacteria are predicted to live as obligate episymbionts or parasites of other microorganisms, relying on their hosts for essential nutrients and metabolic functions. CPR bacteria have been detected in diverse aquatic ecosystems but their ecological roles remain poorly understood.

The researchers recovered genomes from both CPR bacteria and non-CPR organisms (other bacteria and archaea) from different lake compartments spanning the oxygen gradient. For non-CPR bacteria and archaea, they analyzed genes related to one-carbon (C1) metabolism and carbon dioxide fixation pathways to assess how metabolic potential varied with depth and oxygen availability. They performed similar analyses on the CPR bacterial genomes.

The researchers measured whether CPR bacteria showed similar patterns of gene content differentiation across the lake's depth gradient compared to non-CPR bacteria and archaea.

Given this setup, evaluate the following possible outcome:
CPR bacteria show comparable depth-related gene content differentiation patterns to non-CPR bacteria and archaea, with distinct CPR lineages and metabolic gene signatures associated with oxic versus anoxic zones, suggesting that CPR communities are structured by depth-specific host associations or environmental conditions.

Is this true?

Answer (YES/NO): NO